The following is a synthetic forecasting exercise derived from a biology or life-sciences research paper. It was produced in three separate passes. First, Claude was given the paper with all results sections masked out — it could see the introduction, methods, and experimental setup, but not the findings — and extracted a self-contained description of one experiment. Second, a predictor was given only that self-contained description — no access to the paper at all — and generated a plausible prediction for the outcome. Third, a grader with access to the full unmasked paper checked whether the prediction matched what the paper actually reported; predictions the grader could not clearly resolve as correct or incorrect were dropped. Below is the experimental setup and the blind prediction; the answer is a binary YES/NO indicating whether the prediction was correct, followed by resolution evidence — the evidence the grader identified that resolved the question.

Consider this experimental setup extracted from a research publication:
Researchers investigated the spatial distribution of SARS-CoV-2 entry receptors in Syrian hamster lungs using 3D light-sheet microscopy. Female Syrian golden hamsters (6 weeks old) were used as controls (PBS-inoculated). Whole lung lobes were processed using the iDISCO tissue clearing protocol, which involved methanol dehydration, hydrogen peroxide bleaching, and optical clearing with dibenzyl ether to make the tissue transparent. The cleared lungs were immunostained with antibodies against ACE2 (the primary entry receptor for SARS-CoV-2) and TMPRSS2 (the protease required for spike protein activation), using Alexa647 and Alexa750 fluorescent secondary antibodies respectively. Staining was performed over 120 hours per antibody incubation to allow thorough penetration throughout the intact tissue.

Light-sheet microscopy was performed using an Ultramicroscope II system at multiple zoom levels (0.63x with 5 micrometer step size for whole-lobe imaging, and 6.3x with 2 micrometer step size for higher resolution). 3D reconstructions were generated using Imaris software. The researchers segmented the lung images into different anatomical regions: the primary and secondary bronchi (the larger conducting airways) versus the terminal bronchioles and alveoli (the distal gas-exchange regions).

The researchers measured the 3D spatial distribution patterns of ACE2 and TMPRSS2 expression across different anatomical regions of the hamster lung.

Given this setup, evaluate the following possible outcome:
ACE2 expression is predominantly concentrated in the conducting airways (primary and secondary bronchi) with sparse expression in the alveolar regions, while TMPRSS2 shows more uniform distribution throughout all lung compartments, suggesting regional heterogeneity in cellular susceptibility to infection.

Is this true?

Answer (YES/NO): NO